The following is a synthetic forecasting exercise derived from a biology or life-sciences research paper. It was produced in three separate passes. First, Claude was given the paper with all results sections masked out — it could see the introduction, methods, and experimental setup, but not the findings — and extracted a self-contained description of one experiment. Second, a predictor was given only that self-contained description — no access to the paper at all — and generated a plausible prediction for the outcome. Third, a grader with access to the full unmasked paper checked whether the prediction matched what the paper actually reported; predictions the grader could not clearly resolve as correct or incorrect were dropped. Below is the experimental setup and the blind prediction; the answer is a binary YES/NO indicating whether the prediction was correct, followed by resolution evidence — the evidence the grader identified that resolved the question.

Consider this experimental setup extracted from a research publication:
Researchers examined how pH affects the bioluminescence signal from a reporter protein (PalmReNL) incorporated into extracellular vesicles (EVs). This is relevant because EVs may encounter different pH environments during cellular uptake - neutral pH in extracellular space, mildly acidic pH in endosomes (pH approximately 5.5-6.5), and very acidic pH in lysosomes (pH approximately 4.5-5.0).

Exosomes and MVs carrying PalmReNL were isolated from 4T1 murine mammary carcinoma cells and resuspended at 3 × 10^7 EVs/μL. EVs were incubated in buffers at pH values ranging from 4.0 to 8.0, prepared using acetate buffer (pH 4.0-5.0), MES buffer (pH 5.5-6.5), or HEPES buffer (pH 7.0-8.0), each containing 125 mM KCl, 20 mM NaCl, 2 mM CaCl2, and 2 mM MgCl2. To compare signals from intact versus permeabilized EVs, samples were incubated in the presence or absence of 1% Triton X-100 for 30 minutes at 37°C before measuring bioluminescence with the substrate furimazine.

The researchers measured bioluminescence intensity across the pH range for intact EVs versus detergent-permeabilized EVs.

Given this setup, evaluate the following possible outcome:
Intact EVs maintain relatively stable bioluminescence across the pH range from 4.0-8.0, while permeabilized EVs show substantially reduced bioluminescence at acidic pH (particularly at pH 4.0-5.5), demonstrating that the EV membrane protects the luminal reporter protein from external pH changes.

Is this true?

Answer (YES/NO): NO